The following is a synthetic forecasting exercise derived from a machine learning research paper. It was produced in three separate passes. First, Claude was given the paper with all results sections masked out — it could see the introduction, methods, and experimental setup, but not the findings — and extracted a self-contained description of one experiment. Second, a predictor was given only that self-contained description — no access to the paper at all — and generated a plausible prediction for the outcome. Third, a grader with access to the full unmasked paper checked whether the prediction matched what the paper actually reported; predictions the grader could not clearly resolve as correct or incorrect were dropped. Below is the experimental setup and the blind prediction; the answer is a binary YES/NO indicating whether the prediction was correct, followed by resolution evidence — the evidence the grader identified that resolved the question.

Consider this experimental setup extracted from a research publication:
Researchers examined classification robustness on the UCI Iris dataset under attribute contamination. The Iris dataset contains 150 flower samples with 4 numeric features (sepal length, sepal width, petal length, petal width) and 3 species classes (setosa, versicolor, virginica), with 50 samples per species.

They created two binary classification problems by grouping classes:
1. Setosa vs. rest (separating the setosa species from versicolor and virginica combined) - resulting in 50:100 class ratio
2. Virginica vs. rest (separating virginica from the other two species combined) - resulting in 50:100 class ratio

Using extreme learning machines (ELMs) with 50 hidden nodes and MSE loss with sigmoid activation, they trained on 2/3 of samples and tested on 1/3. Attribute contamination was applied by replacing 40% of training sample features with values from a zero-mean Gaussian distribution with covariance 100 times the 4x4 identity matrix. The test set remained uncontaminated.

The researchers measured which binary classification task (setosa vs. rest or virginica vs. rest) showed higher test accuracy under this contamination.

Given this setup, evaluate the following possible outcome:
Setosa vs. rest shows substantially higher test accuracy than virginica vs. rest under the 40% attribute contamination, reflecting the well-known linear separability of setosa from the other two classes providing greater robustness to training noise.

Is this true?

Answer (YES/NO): YES